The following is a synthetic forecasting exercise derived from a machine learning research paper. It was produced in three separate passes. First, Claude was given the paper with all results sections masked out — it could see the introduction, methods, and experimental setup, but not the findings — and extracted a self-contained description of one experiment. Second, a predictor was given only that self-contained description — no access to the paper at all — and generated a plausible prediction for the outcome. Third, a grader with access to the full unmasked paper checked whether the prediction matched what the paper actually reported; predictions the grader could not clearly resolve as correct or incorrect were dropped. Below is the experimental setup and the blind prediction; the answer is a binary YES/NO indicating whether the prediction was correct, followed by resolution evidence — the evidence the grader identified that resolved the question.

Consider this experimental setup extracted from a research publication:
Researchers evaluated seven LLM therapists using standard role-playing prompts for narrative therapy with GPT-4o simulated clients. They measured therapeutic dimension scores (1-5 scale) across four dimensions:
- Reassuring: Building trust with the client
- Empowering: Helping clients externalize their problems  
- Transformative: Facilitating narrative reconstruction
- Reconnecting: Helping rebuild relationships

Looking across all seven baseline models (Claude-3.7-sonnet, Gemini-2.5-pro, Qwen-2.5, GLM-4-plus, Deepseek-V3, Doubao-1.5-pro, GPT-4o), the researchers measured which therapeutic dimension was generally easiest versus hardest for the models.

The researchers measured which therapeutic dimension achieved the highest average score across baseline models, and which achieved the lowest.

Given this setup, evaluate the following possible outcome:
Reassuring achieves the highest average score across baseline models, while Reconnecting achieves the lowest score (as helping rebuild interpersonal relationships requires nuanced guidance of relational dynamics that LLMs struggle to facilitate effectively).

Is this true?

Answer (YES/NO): NO